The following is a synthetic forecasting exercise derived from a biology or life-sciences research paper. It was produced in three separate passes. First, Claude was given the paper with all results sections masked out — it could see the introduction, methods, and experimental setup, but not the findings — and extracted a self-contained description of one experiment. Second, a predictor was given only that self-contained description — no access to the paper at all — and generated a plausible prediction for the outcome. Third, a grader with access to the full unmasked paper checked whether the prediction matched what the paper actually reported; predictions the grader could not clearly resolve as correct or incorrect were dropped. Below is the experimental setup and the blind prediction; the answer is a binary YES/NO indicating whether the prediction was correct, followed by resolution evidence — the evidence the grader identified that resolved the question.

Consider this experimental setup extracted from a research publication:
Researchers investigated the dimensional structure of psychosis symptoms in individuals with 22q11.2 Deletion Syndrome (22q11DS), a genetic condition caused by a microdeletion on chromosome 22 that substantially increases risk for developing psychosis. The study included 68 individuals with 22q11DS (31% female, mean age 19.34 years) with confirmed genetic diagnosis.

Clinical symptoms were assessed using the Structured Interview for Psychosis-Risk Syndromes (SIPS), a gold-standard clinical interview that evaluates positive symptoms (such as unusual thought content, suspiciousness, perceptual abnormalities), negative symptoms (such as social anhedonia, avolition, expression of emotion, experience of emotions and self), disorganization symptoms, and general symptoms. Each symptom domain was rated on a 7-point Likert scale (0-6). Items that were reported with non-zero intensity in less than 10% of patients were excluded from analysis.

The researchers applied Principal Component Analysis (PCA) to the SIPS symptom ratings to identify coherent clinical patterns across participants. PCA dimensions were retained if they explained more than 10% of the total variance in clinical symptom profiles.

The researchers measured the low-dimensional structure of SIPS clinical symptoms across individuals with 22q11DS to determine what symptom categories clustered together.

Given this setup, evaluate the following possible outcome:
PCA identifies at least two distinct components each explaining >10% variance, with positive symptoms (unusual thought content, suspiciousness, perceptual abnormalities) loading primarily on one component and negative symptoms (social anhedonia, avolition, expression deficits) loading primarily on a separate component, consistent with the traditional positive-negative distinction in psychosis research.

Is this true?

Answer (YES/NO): NO